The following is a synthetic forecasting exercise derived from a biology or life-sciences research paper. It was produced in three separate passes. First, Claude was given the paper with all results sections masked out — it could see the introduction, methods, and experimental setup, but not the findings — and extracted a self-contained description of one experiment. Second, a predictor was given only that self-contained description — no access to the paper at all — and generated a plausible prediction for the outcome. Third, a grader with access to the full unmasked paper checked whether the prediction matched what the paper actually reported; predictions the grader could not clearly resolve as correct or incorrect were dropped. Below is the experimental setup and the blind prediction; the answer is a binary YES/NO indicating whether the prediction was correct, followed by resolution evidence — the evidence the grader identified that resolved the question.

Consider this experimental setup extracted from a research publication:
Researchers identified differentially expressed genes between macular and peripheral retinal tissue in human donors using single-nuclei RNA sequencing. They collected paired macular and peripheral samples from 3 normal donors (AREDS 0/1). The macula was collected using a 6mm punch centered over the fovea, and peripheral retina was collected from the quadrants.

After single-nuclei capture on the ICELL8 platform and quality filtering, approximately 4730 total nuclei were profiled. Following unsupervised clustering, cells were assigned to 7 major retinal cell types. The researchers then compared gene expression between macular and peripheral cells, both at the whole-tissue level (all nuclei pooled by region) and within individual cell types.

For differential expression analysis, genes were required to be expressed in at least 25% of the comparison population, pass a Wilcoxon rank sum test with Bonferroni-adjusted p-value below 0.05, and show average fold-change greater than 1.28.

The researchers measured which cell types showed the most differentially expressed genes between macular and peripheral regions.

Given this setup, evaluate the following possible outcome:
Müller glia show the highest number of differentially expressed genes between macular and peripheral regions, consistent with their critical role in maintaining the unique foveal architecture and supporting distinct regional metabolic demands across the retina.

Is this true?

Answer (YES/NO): NO